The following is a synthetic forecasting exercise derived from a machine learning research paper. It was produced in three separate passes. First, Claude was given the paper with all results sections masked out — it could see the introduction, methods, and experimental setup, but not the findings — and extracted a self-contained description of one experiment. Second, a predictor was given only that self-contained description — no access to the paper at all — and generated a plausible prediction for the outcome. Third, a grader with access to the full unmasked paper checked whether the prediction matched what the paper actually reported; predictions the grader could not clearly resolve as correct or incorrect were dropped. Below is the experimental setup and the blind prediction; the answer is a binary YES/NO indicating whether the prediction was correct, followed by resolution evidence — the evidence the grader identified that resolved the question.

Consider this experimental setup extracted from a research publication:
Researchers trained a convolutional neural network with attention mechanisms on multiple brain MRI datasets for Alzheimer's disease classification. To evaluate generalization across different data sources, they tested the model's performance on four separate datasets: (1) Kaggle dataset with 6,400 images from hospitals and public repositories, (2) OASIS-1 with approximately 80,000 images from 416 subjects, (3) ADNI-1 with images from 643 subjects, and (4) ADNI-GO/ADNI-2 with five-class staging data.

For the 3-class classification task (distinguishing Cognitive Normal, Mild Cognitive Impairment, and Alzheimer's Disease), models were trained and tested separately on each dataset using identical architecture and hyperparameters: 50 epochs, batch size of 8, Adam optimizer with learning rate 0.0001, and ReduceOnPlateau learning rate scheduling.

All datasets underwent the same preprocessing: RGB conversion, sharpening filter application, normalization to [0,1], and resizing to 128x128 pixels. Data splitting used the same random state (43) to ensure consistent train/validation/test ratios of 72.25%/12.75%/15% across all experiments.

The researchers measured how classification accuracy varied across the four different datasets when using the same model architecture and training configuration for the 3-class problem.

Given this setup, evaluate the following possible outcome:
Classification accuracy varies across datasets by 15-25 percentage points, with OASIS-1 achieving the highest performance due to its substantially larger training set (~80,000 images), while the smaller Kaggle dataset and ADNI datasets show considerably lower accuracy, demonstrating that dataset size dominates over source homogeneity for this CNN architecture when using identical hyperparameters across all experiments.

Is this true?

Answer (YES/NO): NO